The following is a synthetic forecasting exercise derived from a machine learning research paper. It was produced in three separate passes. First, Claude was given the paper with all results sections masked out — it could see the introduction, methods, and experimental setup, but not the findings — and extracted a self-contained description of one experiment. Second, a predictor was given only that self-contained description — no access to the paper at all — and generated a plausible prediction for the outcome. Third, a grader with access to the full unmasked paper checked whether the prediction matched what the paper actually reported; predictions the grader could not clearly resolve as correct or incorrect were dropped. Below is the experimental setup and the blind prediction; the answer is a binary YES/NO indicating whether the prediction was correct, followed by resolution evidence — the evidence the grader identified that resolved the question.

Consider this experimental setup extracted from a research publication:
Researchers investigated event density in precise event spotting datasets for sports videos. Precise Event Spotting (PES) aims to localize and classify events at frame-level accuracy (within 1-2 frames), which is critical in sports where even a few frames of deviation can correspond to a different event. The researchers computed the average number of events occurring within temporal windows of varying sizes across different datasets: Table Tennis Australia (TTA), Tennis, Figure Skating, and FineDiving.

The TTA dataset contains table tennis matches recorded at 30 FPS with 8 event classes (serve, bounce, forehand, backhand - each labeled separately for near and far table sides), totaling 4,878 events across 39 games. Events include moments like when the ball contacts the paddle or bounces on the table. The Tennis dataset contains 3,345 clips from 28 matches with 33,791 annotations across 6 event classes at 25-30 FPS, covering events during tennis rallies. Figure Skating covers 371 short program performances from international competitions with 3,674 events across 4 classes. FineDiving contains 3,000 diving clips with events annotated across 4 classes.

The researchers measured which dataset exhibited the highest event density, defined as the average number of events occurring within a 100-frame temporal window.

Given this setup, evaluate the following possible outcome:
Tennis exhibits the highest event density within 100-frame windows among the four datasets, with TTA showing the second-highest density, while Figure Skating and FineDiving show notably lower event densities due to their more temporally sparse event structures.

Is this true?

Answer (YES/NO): NO